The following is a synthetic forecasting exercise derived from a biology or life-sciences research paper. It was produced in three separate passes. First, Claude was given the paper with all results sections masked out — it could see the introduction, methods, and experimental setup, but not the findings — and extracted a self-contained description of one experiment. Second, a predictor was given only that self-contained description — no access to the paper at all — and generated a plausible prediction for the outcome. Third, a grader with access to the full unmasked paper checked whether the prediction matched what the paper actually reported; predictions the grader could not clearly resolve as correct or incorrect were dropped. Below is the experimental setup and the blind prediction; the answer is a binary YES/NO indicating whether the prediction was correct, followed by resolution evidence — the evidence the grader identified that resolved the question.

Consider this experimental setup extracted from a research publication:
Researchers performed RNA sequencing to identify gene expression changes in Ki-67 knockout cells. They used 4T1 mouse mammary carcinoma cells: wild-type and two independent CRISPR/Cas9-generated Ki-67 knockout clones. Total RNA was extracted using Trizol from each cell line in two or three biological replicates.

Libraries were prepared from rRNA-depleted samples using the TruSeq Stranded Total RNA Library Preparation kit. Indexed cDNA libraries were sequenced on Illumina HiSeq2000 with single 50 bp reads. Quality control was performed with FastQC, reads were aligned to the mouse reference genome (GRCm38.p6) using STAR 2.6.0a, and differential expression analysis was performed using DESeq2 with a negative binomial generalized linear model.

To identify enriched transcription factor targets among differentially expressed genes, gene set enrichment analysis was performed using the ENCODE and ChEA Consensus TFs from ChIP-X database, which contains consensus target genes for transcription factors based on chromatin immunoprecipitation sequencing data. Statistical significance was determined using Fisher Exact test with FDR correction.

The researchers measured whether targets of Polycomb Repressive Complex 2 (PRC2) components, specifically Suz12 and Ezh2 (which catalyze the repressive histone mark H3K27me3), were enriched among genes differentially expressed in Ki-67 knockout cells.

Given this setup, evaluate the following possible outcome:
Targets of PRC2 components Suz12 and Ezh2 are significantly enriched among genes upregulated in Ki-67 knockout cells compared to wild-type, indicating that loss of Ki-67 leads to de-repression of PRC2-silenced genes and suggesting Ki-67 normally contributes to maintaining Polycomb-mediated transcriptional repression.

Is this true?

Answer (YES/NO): NO